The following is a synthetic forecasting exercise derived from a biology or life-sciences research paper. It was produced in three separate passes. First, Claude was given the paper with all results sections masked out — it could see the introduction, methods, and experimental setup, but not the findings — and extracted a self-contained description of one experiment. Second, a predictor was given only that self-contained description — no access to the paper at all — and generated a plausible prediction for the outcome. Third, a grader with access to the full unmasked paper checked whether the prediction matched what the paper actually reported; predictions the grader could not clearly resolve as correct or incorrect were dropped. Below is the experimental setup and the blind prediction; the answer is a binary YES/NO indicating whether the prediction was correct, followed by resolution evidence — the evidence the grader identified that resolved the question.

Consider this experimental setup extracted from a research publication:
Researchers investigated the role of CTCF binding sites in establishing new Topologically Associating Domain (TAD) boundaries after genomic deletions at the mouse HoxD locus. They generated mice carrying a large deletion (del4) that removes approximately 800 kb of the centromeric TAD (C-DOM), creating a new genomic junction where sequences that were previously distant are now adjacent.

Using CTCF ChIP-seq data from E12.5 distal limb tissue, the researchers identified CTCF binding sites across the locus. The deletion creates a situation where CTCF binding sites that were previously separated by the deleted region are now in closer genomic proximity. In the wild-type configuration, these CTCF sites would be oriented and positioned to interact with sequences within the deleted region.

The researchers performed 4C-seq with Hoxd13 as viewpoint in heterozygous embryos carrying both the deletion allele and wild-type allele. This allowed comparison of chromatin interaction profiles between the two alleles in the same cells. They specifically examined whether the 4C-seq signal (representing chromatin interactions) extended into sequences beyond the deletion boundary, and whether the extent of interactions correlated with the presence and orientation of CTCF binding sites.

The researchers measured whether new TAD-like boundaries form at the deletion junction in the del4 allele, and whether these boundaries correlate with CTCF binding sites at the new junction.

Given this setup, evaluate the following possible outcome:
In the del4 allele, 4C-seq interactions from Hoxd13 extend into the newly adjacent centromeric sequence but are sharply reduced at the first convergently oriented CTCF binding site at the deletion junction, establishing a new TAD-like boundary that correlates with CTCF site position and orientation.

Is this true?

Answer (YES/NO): NO